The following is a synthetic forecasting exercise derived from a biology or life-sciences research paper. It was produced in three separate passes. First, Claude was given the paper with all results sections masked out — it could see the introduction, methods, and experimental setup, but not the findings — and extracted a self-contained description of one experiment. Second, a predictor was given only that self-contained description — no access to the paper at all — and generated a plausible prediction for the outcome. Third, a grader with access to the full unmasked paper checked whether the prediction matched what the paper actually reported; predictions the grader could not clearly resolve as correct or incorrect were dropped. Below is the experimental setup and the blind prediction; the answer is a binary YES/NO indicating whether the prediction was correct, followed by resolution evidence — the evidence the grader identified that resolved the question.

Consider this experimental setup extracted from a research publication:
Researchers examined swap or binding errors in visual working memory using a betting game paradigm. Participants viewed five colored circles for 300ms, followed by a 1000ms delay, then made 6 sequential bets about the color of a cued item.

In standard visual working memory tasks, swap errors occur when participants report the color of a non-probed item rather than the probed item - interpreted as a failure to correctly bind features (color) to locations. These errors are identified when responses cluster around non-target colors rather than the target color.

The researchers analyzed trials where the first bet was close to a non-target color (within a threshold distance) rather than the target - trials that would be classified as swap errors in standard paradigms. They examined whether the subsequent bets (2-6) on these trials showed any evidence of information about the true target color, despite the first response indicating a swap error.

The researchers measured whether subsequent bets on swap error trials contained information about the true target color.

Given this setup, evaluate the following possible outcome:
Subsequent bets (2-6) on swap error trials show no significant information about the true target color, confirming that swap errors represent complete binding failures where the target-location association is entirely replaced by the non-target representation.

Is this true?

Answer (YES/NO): NO